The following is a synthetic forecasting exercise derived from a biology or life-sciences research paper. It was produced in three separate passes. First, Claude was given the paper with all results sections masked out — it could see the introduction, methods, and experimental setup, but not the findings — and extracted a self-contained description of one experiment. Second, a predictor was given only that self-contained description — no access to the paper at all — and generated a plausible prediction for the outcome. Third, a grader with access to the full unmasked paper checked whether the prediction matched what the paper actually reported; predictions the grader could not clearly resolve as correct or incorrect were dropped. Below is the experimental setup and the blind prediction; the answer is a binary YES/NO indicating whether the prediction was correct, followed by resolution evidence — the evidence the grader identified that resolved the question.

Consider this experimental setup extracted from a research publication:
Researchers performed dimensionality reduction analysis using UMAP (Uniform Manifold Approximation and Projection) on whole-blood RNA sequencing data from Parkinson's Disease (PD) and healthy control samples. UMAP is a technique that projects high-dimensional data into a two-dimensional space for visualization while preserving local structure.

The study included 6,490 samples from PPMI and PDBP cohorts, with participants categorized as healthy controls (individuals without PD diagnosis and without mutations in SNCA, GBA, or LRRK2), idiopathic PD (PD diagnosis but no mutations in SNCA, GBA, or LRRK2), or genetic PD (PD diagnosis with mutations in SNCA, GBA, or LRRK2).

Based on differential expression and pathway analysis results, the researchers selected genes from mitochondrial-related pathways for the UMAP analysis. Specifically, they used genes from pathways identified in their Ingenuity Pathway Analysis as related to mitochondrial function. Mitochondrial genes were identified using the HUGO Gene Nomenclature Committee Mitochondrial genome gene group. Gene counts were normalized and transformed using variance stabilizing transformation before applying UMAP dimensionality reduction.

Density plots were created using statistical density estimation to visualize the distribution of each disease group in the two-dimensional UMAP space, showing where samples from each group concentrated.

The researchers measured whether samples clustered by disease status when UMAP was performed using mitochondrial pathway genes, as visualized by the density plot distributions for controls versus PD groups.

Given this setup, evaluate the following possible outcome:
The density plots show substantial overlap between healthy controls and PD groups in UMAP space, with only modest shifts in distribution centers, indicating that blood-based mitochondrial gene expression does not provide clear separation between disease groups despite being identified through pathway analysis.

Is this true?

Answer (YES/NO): YES